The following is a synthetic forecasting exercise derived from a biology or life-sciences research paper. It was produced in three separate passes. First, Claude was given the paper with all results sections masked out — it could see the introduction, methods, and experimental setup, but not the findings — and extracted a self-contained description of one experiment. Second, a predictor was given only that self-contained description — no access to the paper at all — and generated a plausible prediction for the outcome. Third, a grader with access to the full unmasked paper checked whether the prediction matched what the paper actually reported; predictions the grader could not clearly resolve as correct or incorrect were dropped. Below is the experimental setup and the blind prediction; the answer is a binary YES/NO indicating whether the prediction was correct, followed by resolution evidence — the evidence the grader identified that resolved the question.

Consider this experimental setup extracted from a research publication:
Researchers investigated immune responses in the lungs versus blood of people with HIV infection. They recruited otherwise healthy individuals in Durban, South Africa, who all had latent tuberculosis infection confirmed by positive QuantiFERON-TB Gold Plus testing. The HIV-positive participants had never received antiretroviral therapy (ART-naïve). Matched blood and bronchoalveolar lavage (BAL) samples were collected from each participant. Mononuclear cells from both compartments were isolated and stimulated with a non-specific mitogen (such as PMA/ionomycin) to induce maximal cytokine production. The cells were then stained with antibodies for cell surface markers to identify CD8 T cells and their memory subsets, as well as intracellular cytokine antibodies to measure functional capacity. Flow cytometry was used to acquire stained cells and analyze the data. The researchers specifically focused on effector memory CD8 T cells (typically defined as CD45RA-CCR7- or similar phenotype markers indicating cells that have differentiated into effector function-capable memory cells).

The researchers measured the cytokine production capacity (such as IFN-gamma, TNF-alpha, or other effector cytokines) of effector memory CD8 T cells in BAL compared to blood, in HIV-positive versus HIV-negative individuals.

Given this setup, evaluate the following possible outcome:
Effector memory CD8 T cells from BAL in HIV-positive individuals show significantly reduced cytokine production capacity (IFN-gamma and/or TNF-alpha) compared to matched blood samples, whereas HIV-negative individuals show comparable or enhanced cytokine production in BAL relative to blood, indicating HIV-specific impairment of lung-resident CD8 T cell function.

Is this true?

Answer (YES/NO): NO